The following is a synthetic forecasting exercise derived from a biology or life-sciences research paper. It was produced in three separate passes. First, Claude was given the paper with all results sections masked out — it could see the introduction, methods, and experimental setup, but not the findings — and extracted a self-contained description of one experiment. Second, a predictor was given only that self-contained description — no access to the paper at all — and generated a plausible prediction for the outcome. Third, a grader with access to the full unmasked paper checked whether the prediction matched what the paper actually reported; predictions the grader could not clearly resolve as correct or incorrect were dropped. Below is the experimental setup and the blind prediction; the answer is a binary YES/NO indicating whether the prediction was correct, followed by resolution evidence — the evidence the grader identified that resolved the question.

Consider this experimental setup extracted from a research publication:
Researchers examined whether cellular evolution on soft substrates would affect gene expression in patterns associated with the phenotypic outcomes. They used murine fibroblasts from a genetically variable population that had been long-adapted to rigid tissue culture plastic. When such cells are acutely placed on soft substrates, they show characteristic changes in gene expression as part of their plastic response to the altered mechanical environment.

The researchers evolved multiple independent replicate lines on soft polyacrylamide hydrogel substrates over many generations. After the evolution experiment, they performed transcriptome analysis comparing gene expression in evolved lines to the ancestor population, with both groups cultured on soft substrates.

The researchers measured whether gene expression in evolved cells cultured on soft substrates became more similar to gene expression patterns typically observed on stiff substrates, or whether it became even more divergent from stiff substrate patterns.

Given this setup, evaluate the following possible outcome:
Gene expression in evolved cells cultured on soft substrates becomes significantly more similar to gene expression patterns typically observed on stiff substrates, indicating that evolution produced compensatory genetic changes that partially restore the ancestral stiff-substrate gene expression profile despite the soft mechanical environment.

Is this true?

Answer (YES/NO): YES